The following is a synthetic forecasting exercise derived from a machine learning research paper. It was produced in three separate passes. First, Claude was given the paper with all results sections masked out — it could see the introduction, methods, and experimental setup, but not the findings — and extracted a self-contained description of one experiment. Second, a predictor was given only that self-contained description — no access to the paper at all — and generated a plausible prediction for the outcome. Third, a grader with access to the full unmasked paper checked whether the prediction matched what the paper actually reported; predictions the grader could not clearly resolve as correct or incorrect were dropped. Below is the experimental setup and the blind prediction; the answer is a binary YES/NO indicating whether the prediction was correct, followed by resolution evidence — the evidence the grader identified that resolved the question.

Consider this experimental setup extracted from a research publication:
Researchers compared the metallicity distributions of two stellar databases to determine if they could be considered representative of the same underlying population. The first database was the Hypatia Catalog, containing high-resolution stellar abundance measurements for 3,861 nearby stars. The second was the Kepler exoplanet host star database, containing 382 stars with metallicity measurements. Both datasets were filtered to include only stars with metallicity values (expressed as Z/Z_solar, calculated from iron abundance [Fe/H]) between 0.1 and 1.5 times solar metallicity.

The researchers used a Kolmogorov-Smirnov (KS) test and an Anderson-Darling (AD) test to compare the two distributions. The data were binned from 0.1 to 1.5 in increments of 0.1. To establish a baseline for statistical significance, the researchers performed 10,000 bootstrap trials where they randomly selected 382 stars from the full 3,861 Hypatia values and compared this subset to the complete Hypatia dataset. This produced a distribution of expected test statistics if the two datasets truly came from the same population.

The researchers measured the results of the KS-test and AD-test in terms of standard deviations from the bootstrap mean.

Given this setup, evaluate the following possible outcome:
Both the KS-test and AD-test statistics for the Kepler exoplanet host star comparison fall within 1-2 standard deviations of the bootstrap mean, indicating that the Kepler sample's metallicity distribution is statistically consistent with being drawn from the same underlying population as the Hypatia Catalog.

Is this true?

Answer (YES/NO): YES